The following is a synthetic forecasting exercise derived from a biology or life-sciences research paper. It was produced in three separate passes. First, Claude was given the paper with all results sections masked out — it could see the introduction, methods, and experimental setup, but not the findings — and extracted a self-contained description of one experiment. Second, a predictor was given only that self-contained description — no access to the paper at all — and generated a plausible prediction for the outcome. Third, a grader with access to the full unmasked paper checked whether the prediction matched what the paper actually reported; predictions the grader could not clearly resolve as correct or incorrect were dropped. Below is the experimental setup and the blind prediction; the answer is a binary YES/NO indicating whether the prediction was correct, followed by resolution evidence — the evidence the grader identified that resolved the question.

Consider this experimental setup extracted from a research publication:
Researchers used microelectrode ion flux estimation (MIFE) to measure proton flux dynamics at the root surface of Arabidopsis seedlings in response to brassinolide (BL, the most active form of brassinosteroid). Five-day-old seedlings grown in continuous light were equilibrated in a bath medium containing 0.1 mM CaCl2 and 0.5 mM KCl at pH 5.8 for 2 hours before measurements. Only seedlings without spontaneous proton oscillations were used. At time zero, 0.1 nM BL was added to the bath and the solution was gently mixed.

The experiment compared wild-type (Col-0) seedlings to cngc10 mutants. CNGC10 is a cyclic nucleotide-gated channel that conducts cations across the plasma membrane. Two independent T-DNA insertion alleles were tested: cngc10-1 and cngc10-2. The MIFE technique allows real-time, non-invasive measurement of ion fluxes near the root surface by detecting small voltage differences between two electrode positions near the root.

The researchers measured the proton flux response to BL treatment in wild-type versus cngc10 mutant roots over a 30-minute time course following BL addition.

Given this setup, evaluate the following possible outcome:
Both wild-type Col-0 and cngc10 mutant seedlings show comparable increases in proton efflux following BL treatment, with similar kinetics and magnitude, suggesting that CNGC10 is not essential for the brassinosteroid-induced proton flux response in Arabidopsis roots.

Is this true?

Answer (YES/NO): NO